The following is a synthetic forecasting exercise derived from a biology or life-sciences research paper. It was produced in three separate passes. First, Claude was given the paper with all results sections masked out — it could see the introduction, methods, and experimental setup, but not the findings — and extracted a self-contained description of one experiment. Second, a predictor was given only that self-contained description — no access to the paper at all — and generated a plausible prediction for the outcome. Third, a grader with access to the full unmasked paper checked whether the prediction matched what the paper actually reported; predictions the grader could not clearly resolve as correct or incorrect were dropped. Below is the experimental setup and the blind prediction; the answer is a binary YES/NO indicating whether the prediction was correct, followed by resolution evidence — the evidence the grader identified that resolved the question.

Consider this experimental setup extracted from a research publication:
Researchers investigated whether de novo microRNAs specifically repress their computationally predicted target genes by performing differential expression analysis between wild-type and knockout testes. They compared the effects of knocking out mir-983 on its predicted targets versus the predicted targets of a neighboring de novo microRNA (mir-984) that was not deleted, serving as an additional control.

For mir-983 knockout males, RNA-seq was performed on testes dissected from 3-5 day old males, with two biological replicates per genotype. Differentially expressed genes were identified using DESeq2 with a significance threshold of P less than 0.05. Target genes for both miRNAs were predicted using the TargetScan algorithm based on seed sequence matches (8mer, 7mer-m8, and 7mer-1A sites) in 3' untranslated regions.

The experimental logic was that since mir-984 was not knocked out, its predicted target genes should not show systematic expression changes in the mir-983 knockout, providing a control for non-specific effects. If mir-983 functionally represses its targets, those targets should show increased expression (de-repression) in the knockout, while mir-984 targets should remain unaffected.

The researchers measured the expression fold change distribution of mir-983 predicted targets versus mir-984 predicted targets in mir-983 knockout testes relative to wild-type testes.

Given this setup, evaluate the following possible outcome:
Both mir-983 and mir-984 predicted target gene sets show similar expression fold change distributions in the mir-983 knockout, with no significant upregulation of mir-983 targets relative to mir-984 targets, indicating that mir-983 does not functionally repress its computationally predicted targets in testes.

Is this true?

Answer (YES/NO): NO